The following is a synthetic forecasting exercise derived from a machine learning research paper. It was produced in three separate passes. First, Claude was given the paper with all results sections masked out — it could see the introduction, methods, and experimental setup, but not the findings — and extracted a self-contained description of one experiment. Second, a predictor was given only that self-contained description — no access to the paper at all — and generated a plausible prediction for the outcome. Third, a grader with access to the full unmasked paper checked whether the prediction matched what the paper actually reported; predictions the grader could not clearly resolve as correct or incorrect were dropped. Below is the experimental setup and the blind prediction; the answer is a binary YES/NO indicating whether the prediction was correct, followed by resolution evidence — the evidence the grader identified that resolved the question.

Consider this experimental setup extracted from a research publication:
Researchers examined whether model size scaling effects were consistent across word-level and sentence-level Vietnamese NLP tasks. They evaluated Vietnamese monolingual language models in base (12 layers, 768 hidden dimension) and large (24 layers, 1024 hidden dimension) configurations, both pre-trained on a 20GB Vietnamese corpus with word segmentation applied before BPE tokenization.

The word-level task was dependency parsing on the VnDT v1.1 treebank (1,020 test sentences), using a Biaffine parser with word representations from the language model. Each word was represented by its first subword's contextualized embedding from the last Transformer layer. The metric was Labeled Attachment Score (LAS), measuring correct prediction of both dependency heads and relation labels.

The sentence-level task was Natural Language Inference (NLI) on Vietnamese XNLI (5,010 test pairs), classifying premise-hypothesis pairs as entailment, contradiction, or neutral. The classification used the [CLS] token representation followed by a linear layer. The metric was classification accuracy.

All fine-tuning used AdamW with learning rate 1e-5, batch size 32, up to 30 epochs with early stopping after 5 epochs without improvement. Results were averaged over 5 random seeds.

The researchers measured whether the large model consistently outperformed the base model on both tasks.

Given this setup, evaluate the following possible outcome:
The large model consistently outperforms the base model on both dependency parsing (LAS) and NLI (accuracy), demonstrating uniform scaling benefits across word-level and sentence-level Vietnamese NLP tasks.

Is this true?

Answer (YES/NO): NO